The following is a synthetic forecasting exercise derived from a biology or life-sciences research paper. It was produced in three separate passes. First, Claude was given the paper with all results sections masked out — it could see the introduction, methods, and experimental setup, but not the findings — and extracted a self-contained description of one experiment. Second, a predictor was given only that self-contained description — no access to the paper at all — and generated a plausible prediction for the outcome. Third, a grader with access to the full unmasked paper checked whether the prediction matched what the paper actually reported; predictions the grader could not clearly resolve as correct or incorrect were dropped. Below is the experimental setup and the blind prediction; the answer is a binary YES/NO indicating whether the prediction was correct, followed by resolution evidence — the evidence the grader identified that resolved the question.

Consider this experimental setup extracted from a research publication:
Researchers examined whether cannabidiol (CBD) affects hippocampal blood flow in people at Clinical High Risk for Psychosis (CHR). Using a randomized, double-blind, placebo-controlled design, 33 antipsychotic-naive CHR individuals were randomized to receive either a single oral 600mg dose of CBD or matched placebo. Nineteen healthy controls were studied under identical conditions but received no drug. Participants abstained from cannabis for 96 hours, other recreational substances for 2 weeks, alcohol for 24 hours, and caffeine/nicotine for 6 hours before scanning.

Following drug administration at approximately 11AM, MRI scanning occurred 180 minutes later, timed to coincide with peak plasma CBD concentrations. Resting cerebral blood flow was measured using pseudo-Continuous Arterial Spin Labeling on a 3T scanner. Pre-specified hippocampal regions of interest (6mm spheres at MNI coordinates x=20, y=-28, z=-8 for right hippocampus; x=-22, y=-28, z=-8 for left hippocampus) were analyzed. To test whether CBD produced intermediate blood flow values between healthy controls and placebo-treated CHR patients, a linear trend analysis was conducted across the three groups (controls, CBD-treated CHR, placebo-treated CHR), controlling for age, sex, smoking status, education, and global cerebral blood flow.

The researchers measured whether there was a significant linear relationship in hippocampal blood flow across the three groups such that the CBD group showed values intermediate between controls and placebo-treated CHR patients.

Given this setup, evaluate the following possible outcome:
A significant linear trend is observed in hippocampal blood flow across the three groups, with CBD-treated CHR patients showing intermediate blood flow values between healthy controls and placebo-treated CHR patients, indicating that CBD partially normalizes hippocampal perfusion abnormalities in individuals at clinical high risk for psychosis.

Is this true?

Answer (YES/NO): YES